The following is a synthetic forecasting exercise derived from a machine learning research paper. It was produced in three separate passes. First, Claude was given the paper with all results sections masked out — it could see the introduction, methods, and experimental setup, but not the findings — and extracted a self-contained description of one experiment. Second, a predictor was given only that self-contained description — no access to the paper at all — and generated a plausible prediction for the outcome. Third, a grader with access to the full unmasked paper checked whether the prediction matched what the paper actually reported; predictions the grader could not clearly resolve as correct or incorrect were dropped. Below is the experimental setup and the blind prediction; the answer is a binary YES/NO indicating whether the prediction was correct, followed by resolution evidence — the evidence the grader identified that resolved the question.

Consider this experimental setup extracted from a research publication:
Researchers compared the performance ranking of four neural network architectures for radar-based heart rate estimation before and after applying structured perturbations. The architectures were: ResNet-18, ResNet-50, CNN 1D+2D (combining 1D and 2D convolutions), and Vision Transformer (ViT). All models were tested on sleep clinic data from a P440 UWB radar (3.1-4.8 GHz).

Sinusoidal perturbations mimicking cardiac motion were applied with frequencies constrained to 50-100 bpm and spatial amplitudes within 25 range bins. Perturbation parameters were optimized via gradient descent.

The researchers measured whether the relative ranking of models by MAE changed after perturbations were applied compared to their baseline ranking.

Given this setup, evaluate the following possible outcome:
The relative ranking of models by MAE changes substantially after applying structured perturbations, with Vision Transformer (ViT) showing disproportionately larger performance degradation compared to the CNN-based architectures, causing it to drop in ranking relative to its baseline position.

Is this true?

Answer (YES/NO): NO